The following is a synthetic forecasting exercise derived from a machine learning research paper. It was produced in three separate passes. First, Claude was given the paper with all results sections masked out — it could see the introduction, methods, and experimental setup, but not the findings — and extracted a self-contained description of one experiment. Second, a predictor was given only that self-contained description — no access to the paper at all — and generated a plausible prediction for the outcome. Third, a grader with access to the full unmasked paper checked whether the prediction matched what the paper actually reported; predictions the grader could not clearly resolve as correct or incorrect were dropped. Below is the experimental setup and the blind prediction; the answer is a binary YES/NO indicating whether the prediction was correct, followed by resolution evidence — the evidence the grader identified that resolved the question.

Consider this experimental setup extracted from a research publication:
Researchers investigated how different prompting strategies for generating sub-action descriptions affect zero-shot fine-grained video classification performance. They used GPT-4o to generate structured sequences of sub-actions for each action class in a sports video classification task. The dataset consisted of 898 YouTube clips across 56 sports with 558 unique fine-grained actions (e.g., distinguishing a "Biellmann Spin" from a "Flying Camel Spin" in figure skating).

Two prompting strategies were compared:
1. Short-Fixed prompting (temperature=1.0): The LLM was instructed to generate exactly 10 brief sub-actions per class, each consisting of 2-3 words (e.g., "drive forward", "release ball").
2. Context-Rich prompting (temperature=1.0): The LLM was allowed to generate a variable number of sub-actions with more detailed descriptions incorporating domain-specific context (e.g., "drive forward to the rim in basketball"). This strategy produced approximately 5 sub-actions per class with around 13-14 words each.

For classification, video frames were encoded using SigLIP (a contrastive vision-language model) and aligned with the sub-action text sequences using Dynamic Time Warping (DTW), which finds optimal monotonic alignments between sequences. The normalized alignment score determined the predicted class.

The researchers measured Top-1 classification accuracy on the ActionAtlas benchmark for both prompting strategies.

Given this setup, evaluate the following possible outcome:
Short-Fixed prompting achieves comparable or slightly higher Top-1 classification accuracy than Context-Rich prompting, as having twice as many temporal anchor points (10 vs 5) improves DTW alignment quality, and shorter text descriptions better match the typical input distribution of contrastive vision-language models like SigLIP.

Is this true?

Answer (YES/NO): NO